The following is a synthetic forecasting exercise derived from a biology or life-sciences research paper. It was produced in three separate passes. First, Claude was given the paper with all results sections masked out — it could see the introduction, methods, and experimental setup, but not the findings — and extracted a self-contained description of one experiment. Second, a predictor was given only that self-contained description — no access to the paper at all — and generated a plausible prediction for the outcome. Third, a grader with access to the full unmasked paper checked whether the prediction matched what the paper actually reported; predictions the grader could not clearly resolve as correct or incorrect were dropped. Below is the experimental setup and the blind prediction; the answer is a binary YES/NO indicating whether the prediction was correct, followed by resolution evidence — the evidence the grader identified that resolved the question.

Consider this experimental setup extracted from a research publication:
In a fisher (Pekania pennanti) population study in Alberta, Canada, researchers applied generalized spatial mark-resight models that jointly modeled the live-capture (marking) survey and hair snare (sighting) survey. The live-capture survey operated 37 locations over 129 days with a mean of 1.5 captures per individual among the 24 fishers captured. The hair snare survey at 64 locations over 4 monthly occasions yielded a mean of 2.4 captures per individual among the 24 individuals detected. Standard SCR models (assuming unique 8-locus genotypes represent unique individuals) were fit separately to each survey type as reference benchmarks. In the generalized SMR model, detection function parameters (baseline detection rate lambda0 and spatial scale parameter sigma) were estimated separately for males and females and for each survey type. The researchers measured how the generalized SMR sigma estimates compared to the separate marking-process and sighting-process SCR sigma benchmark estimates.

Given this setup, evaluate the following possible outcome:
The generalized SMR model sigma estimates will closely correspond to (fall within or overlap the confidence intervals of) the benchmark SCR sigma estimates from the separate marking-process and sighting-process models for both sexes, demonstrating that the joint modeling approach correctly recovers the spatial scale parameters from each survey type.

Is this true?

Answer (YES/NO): NO